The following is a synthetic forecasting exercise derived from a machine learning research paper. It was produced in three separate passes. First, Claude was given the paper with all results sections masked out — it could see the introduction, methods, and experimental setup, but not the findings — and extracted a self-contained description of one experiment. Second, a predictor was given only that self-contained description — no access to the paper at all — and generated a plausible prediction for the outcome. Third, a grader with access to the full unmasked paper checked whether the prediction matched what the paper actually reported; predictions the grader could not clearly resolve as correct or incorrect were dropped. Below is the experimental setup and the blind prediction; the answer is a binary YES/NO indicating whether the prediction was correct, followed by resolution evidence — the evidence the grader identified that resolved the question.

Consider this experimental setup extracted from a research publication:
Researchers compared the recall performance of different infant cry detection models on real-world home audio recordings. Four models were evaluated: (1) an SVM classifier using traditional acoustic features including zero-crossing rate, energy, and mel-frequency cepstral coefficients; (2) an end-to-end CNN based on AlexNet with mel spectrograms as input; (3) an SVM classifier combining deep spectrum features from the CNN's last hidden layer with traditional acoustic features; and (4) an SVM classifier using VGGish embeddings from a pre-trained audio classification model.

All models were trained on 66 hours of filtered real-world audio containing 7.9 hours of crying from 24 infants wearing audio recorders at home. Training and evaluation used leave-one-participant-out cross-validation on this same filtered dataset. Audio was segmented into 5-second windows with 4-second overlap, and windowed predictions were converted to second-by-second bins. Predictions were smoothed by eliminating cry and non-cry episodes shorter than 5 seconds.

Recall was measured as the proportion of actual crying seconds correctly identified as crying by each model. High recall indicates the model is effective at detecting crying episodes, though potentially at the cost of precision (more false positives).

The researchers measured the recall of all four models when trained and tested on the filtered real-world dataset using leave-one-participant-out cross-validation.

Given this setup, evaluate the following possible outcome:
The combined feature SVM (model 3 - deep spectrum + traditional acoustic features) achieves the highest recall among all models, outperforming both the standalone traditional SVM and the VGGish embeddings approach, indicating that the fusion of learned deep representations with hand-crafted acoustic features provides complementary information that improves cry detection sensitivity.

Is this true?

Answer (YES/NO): NO